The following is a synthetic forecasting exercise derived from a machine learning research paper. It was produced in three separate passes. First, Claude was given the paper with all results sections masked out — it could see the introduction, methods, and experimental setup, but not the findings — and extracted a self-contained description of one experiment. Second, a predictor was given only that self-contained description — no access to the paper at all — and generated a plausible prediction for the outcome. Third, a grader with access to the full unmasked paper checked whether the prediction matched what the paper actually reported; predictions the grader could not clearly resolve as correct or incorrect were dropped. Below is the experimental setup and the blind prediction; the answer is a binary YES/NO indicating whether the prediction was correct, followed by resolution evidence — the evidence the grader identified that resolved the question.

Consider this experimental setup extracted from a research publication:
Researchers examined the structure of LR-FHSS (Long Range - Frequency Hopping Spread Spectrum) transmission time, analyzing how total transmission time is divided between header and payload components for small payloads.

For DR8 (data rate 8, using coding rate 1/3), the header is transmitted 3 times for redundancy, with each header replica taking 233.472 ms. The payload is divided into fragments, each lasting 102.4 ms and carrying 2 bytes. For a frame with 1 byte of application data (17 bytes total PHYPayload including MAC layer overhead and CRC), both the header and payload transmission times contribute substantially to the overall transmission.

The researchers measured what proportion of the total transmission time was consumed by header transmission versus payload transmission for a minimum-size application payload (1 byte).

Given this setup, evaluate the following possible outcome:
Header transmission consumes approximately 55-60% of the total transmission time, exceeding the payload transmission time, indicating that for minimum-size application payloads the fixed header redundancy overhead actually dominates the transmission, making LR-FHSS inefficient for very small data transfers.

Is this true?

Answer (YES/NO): NO